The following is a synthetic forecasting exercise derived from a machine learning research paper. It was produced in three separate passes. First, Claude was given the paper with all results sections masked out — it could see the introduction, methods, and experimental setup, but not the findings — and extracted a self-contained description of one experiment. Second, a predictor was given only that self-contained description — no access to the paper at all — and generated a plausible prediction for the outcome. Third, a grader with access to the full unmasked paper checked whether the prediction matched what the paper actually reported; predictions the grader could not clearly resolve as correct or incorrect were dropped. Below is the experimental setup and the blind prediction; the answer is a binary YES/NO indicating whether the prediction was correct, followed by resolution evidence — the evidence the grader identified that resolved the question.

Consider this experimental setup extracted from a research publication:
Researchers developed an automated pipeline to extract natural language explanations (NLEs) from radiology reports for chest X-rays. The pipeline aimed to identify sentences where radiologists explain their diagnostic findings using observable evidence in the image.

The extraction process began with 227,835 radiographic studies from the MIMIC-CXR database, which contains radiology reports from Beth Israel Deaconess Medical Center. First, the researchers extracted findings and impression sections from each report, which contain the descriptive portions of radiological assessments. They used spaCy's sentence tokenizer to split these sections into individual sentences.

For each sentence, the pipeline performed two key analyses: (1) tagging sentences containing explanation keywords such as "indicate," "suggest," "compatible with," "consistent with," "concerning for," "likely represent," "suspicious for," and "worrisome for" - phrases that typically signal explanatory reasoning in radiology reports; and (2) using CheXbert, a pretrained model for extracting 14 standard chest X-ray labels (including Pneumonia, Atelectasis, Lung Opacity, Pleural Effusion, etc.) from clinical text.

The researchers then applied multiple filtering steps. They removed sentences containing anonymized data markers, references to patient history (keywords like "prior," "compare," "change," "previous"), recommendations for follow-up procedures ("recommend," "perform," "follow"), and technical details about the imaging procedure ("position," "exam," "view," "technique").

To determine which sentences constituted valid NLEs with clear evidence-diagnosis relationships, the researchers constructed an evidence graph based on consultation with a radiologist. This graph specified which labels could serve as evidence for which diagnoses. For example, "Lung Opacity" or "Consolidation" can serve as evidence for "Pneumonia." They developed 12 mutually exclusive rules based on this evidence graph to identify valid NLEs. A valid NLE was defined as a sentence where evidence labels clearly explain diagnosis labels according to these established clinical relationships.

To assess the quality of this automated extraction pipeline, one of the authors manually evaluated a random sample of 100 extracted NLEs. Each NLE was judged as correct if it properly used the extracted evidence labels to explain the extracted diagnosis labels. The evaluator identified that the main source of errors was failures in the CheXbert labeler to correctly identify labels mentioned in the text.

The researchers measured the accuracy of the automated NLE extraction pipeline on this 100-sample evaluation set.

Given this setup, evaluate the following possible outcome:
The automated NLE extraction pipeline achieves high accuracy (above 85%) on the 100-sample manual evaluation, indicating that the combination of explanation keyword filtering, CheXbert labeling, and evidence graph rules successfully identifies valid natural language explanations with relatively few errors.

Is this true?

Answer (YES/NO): YES